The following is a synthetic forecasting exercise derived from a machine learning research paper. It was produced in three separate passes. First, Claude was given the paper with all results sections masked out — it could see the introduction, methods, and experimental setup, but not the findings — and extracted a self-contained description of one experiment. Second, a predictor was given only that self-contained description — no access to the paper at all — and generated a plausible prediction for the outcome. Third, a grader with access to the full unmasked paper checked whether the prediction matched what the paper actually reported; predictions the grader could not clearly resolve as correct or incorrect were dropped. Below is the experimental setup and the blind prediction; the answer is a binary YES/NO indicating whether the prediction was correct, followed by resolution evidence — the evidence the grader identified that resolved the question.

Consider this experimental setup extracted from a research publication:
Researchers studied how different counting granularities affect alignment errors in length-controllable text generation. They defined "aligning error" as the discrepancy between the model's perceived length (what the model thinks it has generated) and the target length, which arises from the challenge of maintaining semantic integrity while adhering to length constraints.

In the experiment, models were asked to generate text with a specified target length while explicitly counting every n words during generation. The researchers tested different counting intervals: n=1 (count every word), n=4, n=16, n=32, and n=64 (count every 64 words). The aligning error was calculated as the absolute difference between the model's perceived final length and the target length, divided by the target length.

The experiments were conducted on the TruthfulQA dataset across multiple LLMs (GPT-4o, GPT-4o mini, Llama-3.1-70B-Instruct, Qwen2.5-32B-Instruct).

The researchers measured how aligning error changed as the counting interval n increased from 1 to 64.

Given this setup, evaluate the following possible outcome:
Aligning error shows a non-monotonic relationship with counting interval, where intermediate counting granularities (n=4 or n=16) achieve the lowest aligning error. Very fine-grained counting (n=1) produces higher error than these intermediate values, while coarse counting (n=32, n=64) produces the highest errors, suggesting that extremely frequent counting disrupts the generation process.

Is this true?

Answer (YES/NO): NO